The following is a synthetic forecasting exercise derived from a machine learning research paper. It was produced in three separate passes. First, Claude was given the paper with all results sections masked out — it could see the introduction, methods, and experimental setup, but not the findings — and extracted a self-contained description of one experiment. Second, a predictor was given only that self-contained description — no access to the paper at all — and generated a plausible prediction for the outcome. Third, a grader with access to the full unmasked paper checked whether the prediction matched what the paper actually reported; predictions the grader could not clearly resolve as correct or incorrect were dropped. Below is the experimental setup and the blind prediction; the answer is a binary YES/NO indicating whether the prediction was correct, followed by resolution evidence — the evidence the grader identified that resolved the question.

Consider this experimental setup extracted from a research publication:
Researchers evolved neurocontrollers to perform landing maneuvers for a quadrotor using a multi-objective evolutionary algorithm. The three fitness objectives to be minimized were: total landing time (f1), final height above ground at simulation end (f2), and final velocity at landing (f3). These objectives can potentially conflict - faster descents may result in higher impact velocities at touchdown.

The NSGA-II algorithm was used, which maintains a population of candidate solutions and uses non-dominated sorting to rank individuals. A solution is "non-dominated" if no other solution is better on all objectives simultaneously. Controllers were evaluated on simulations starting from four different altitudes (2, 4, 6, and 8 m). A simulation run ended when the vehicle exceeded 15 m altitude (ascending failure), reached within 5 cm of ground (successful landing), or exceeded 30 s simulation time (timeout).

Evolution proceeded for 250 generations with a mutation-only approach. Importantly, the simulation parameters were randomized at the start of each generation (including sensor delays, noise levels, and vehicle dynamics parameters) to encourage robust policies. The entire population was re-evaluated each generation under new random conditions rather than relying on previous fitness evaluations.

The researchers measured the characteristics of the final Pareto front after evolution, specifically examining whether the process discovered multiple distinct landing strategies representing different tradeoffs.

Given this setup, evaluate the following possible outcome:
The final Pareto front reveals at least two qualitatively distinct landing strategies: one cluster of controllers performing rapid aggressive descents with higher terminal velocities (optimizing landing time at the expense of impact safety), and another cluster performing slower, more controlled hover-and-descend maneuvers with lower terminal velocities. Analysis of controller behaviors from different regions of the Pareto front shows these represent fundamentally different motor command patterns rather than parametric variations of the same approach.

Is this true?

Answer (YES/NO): NO